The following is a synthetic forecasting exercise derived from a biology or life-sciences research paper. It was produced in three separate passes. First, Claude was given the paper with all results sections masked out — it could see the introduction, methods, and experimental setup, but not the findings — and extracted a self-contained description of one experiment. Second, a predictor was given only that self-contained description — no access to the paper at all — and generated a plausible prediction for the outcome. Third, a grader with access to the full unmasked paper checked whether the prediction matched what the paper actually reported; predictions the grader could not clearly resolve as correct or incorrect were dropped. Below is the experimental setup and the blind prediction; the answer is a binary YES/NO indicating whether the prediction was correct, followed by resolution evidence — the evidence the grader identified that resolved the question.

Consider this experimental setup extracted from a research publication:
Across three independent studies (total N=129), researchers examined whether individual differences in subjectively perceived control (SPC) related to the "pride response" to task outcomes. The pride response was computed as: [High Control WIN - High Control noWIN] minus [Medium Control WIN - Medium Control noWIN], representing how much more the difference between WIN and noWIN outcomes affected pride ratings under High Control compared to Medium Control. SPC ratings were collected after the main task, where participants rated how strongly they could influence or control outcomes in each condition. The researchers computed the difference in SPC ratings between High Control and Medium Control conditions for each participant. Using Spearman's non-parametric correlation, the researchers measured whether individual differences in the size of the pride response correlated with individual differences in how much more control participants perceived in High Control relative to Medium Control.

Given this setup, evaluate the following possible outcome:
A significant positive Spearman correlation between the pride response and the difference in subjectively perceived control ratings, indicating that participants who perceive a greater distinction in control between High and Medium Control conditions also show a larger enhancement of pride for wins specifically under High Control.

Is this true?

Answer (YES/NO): YES